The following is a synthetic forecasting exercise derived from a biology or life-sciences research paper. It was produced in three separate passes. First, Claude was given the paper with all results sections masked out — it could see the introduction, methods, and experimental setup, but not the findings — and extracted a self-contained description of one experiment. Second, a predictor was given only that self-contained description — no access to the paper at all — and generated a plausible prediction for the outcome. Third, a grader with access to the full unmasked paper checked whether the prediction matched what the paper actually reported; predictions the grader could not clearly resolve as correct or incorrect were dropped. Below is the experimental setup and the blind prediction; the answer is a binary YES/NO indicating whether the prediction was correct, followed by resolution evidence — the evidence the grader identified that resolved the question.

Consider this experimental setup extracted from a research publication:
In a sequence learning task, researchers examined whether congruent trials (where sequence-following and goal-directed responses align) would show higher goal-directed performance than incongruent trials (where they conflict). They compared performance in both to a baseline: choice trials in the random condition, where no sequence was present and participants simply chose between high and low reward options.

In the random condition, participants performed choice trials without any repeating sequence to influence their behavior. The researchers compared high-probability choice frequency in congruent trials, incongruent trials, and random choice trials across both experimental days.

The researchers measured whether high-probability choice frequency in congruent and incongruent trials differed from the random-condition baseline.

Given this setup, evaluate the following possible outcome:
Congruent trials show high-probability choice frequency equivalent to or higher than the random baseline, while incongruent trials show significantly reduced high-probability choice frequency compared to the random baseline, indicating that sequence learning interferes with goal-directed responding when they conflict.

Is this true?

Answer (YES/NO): YES